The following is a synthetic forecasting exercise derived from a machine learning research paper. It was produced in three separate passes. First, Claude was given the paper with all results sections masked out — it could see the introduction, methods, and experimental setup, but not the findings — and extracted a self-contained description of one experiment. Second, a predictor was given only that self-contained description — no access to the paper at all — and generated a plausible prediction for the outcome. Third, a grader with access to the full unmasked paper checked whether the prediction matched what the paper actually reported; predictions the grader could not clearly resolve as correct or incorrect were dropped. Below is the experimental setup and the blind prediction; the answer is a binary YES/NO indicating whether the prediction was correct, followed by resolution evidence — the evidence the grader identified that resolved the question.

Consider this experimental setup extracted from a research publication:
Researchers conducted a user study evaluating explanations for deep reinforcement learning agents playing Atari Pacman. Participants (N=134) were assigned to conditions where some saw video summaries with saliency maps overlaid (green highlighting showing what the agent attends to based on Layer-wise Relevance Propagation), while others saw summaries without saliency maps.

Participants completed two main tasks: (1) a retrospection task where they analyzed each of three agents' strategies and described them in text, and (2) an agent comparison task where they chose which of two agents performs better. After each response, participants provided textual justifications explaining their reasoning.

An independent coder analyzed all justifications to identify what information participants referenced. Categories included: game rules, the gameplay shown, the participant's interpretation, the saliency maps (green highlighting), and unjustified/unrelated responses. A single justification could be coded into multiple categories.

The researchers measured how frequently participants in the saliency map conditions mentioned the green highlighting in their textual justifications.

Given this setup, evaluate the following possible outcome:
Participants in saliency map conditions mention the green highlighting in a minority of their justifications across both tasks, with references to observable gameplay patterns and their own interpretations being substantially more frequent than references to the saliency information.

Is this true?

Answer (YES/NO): YES